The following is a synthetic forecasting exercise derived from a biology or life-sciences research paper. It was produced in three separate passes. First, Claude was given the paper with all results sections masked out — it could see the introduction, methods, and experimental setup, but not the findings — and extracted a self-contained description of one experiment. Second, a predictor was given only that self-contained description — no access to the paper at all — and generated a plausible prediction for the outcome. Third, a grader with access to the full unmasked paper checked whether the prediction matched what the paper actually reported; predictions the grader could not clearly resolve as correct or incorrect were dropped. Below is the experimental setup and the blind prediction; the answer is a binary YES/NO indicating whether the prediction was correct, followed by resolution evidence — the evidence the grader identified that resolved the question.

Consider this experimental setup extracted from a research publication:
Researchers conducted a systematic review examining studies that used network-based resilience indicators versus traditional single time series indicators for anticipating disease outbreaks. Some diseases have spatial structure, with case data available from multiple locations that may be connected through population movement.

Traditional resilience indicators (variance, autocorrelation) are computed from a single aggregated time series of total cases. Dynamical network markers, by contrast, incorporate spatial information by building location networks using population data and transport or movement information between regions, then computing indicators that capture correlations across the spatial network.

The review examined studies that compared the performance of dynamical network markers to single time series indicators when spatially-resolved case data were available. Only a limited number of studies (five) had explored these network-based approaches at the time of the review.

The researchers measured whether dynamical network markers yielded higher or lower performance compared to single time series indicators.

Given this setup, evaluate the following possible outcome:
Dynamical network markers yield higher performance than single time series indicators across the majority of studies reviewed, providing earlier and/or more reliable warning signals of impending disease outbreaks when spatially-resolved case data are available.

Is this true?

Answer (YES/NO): YES